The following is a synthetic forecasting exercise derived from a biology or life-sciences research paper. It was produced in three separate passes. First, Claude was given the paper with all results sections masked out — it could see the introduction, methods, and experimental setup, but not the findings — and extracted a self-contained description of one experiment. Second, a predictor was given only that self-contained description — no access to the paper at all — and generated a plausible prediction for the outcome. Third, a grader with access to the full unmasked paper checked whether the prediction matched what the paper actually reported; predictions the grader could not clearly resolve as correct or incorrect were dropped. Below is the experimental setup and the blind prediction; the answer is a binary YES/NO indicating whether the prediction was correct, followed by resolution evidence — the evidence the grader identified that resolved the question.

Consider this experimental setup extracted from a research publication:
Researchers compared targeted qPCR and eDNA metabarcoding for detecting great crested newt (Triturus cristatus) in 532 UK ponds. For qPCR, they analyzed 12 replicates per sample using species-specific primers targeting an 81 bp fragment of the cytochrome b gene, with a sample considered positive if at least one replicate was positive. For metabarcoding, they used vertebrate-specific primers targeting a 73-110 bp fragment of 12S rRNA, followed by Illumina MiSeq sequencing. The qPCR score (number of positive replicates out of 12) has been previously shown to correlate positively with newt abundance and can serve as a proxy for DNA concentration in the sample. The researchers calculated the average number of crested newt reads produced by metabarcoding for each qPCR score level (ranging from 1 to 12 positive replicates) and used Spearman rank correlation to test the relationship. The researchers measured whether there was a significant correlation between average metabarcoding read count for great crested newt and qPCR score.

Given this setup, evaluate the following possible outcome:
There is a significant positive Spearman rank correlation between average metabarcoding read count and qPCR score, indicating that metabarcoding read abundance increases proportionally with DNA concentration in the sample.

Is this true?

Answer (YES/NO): YES